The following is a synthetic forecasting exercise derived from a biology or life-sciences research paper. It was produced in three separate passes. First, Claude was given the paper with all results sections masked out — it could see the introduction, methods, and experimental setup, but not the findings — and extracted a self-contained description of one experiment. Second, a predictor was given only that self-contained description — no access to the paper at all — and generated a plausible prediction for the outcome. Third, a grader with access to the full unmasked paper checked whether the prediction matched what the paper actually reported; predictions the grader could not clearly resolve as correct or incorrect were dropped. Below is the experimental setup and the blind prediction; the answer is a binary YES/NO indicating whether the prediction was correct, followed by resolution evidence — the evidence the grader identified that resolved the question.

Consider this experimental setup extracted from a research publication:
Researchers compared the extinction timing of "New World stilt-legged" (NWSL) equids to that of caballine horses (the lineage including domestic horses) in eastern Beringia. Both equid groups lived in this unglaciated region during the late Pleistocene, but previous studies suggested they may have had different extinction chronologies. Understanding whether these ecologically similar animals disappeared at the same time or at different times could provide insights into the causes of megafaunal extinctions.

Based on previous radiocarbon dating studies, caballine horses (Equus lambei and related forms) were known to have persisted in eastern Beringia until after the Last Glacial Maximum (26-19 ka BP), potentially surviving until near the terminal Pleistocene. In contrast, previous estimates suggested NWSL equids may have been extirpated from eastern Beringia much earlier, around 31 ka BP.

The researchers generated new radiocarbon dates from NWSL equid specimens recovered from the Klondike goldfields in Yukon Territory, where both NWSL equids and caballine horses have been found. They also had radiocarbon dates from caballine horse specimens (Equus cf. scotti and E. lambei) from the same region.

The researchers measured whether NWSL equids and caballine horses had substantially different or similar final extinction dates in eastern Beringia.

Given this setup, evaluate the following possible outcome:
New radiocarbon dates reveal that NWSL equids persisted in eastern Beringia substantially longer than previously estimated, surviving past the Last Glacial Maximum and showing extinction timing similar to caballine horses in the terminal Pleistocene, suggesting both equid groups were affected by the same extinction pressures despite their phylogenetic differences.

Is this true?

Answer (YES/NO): YES